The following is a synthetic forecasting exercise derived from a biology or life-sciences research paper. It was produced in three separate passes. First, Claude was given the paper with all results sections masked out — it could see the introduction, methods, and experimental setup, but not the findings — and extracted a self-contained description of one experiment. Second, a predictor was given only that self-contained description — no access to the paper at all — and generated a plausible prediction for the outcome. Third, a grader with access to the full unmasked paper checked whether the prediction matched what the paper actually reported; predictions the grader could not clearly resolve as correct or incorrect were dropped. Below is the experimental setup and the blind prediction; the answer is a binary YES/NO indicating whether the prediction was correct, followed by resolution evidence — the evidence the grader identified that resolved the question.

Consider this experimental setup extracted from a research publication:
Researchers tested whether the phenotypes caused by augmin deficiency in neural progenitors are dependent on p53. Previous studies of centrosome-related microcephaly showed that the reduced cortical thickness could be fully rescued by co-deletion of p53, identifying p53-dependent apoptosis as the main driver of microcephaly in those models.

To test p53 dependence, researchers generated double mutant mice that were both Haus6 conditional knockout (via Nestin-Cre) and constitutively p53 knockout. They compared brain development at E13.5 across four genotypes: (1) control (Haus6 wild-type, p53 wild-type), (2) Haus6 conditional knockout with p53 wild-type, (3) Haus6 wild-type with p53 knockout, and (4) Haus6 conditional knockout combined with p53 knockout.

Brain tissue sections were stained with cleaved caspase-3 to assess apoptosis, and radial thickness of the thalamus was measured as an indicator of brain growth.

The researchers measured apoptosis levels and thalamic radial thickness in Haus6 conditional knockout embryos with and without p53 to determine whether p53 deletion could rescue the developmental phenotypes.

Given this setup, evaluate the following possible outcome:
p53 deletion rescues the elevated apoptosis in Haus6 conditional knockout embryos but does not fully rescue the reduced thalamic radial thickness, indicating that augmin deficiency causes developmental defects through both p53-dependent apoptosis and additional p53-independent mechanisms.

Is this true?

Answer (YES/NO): YES